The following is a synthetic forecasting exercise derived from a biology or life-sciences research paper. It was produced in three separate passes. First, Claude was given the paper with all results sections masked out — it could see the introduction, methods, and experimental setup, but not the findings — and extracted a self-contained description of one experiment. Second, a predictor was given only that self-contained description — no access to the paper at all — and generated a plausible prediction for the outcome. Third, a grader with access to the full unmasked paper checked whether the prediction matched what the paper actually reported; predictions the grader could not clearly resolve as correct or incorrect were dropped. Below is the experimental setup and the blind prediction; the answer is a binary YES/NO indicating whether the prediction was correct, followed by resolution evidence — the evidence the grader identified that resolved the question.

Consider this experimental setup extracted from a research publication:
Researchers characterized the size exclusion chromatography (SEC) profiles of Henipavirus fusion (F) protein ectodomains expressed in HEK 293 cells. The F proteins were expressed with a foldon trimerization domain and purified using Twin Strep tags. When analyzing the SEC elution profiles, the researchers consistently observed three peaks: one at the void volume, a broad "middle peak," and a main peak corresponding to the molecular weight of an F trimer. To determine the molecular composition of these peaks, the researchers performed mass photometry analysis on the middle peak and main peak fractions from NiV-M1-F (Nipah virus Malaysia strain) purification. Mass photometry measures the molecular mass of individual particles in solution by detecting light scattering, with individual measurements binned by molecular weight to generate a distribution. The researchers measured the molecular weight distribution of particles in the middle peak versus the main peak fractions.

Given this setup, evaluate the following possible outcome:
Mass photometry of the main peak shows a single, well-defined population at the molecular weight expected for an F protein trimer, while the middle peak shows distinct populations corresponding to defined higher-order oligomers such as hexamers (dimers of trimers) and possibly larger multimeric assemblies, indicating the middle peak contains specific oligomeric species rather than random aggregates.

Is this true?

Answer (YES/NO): NO